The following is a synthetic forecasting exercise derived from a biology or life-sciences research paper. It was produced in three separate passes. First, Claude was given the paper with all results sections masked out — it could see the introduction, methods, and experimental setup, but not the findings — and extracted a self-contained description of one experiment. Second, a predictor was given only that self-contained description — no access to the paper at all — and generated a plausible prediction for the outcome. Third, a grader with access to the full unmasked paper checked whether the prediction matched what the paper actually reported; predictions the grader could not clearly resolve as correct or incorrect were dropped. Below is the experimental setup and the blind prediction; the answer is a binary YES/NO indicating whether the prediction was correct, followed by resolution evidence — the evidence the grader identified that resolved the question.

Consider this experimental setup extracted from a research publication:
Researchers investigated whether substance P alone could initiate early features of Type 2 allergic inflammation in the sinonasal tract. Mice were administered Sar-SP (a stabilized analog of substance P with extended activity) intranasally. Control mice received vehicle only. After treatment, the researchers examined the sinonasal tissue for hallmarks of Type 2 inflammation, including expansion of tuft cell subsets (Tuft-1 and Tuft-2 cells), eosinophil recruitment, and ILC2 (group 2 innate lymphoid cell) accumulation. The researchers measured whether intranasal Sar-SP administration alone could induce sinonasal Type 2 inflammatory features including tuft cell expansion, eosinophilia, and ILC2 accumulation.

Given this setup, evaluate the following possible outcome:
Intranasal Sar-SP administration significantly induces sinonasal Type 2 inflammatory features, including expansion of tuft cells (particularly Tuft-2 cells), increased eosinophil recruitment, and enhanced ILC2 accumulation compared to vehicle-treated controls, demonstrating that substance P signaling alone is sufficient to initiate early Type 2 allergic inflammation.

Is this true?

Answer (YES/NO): YES